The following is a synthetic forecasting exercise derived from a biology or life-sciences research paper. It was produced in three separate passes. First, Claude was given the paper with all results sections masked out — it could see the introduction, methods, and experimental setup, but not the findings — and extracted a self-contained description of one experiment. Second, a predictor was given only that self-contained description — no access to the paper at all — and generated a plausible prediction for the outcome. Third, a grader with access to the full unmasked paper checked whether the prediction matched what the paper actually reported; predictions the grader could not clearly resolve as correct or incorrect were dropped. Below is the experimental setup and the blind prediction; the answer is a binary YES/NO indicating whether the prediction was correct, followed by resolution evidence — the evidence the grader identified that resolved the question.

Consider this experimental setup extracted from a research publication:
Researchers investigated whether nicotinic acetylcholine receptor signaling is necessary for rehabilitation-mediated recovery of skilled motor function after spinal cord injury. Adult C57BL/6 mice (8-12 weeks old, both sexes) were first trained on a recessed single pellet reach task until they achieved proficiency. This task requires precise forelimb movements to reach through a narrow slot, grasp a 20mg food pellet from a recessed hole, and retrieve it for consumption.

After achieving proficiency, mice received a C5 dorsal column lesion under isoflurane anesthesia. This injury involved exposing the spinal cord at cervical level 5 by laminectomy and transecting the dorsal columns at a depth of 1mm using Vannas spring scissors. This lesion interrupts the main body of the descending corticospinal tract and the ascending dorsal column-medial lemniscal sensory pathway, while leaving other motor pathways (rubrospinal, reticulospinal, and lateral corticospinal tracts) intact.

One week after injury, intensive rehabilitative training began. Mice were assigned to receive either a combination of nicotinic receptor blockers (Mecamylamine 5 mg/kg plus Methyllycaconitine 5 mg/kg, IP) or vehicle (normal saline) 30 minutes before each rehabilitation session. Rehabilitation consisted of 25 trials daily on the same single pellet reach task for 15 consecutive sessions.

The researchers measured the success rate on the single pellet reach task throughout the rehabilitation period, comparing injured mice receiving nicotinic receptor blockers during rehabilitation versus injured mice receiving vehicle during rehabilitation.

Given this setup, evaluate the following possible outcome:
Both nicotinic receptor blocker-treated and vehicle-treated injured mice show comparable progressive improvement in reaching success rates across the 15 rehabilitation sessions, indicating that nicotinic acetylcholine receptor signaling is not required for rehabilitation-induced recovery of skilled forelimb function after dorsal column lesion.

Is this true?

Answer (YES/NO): YES